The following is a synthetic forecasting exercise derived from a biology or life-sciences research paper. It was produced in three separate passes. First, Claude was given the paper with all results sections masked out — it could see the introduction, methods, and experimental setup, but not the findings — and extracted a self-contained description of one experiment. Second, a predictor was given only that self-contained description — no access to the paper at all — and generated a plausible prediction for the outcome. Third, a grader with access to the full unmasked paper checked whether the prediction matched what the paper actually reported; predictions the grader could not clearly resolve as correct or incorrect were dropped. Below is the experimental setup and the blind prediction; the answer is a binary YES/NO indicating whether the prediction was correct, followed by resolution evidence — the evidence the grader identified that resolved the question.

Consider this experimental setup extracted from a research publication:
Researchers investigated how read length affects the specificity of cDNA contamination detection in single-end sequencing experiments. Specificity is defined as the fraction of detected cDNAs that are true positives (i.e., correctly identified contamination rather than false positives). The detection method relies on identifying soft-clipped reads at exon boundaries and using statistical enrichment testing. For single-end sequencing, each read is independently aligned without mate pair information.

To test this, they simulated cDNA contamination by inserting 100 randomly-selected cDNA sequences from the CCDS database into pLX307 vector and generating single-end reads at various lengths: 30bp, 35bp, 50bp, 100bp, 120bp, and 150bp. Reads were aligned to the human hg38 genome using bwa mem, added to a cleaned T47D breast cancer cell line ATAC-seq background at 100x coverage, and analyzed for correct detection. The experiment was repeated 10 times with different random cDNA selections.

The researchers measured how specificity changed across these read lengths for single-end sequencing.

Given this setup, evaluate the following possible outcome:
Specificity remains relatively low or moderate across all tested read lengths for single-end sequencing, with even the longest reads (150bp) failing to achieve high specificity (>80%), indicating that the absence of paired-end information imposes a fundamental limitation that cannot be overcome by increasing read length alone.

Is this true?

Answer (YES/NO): NO